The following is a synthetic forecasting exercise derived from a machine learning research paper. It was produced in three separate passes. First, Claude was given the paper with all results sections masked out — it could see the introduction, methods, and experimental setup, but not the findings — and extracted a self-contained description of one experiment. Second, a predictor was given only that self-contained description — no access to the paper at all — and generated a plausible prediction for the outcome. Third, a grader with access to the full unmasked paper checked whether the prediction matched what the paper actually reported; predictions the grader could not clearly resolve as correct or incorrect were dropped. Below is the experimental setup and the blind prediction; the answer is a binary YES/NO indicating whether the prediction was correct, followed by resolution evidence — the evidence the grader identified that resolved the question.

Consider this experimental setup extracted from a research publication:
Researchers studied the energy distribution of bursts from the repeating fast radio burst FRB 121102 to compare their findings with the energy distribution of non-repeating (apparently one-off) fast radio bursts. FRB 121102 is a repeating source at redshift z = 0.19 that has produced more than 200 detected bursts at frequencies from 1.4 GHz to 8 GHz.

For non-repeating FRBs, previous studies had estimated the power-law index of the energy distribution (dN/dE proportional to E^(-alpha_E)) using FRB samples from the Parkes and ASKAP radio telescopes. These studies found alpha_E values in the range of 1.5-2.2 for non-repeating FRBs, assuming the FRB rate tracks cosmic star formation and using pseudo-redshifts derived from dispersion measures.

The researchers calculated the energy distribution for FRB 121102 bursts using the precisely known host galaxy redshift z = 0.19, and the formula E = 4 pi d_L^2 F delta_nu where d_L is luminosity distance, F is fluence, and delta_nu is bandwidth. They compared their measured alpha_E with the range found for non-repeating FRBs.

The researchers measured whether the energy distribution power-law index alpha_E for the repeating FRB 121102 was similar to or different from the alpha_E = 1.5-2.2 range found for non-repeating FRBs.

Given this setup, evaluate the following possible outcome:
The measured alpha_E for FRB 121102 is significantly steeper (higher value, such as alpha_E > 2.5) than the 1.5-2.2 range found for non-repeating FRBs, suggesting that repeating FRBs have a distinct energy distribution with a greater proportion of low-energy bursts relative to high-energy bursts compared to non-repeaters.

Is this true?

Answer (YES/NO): NO